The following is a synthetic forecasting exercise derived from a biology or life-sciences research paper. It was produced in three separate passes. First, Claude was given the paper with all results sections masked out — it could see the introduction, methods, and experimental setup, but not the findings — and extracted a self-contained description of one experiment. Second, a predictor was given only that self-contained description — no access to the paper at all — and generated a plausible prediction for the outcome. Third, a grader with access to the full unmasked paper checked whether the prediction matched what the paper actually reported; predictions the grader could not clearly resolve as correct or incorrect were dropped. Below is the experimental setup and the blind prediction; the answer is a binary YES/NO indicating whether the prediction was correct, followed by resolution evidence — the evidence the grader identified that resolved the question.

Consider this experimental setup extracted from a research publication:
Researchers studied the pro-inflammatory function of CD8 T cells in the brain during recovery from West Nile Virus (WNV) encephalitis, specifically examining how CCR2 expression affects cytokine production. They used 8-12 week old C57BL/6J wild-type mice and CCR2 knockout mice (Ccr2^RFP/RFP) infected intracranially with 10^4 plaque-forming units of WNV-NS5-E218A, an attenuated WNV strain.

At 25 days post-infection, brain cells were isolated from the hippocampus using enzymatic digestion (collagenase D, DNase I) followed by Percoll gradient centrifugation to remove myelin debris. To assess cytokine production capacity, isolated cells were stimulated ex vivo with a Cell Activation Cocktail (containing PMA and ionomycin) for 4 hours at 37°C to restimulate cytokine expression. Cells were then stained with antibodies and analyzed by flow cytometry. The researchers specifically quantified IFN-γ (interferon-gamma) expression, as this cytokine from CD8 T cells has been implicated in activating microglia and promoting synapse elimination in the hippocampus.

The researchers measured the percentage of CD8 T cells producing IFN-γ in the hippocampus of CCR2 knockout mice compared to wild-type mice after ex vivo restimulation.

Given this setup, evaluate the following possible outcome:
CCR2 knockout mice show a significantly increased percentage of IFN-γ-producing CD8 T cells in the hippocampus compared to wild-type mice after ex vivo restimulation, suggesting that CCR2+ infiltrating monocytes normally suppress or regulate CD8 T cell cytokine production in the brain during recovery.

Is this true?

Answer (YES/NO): NO